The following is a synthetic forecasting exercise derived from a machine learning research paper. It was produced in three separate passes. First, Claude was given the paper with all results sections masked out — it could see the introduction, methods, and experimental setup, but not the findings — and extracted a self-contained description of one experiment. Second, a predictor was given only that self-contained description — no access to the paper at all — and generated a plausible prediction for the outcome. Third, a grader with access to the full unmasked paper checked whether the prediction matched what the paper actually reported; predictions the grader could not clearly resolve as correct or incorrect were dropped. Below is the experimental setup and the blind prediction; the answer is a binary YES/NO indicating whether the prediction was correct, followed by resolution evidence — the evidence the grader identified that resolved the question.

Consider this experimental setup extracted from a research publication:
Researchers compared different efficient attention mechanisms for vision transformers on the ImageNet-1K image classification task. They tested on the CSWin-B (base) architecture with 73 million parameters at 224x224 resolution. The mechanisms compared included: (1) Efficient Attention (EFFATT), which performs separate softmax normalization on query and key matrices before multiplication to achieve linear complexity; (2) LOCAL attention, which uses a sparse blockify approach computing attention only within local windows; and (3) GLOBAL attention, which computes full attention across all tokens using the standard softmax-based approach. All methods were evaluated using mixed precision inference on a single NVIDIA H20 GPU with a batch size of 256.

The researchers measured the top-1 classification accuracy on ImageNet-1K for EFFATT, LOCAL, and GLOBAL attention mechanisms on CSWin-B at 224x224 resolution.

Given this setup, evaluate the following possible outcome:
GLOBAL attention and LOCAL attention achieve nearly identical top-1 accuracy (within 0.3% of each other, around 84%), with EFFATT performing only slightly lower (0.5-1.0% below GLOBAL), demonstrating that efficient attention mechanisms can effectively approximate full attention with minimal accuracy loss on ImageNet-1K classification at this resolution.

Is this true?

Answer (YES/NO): NO